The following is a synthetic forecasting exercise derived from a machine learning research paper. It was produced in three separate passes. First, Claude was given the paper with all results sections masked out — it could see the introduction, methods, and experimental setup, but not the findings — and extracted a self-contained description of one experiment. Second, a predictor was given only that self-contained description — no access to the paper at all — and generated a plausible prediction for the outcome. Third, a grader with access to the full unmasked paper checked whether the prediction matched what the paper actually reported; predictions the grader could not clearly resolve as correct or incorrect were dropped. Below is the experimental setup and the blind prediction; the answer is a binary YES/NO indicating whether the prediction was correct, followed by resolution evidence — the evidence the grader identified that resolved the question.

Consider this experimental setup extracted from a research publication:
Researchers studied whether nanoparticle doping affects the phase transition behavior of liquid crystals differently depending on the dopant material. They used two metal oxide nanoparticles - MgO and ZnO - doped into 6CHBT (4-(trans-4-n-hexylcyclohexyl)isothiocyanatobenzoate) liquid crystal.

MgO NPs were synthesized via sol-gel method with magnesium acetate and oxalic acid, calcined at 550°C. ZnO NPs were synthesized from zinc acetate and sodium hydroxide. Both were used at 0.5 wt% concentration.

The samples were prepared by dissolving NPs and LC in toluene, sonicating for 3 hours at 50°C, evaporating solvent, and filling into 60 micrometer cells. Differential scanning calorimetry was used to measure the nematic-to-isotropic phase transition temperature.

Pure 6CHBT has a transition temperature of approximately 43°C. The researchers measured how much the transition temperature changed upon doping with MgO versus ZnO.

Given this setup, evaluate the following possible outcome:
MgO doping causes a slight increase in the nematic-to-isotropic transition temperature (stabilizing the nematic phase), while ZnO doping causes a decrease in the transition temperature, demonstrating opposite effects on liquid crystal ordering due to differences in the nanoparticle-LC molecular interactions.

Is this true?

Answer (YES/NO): NO